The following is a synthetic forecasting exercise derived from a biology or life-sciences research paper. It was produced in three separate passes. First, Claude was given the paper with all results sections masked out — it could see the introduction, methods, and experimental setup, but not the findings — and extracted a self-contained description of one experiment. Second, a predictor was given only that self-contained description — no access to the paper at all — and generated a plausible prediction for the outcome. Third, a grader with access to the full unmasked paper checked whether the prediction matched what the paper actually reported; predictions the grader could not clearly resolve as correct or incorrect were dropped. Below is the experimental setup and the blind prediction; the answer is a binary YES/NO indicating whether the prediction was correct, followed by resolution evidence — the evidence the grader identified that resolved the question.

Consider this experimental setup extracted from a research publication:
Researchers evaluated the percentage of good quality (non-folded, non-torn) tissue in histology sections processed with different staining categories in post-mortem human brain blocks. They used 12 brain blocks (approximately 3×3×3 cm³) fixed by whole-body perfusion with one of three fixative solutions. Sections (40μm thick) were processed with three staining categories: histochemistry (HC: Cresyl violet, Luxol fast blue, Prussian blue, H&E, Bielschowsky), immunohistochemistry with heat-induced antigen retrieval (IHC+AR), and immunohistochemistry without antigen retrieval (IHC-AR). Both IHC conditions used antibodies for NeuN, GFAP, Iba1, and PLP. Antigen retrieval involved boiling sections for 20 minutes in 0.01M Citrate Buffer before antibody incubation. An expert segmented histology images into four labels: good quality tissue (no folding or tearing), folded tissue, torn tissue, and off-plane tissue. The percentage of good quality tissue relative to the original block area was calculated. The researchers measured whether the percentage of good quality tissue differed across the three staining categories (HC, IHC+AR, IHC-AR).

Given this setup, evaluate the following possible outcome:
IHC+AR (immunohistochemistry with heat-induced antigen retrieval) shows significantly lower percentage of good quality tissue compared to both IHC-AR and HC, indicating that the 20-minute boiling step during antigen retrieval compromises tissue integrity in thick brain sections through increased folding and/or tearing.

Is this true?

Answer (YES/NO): YES